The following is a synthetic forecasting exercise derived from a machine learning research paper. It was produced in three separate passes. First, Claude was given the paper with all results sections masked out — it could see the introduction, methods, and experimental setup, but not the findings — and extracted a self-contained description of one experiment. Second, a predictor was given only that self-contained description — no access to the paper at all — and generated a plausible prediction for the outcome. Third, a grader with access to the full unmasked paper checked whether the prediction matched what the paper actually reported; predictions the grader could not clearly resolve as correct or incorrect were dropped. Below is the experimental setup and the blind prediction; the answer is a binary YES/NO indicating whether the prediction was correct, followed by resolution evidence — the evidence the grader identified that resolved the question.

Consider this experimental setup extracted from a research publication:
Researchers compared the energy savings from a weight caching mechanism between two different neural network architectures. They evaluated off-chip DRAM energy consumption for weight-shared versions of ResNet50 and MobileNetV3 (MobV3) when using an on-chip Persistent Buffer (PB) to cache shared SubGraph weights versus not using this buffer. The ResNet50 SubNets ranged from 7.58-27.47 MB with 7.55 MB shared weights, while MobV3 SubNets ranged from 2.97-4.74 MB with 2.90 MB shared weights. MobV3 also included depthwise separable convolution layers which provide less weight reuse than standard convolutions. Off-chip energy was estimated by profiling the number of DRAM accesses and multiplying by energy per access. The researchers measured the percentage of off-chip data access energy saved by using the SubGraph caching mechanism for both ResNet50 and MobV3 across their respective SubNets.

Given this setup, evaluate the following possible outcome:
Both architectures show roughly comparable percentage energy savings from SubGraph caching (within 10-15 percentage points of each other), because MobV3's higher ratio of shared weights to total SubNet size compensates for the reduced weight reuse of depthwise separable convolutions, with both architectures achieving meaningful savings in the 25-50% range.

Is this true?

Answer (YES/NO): NO